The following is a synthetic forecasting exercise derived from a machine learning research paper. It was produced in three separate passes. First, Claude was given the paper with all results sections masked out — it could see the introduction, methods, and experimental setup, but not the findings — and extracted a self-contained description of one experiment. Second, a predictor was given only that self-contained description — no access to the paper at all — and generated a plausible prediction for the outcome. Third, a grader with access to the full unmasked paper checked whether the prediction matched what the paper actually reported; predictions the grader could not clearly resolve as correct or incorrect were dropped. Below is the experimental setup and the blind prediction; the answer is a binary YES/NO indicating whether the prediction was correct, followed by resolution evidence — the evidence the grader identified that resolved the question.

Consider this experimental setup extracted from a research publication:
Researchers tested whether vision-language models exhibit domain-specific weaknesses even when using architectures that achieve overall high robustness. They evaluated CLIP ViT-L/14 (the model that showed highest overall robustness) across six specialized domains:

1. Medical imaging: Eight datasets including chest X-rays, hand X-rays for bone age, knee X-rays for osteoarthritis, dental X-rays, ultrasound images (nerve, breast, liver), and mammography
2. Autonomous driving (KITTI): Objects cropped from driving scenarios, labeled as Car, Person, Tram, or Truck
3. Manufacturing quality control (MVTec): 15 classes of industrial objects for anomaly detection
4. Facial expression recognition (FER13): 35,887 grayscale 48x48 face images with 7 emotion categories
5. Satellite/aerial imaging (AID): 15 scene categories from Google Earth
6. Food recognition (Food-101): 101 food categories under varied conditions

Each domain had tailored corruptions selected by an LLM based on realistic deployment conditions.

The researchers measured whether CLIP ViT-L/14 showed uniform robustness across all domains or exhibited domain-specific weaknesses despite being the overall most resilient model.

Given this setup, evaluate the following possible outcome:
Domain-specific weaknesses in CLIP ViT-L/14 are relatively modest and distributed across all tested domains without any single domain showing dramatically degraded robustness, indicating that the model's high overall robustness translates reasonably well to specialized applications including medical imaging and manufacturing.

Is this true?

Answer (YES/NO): NO